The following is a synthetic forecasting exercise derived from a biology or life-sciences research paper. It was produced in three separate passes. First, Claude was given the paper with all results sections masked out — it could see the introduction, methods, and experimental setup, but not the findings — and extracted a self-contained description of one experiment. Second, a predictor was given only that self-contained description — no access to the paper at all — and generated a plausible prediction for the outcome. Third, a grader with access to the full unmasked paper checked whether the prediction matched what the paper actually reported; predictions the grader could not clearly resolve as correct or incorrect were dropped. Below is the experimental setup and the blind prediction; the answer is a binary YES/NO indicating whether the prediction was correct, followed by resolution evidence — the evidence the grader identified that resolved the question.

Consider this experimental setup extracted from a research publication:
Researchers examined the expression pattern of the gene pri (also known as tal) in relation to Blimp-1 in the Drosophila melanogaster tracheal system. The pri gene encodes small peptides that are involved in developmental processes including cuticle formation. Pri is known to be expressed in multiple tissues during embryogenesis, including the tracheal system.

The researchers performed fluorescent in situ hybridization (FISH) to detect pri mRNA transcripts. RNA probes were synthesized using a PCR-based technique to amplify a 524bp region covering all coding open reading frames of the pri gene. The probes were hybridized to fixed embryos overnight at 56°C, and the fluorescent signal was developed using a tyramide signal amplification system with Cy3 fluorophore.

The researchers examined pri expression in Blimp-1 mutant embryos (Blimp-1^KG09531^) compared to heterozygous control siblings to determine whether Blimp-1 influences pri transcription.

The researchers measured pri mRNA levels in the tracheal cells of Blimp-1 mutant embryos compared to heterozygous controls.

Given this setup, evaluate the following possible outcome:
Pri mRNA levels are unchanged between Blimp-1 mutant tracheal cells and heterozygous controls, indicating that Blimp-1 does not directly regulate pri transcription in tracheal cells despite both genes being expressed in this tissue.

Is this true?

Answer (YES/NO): NO